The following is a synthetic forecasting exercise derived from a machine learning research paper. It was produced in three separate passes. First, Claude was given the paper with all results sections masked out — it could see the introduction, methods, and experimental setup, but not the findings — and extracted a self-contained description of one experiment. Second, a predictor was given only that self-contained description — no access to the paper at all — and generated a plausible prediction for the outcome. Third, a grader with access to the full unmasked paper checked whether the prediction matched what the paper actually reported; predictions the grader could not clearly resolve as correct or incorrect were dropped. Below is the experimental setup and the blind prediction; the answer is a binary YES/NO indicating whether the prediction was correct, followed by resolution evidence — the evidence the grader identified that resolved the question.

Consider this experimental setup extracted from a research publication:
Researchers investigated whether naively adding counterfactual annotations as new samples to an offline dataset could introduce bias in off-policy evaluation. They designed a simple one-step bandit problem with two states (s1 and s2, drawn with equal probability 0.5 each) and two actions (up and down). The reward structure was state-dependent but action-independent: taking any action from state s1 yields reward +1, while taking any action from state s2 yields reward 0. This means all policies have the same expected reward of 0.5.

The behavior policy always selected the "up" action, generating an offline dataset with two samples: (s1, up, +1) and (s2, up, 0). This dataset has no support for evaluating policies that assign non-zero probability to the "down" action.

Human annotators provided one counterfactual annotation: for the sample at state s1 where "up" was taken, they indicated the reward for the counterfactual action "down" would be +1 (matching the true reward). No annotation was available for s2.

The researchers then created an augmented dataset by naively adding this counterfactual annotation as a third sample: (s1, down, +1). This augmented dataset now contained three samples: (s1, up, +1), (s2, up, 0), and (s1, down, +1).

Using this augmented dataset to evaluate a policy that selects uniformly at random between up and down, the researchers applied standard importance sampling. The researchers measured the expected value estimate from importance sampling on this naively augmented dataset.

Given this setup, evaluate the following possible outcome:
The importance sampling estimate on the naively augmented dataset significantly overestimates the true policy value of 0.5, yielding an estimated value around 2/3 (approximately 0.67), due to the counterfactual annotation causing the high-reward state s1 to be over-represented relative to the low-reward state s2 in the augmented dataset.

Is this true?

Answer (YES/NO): YES